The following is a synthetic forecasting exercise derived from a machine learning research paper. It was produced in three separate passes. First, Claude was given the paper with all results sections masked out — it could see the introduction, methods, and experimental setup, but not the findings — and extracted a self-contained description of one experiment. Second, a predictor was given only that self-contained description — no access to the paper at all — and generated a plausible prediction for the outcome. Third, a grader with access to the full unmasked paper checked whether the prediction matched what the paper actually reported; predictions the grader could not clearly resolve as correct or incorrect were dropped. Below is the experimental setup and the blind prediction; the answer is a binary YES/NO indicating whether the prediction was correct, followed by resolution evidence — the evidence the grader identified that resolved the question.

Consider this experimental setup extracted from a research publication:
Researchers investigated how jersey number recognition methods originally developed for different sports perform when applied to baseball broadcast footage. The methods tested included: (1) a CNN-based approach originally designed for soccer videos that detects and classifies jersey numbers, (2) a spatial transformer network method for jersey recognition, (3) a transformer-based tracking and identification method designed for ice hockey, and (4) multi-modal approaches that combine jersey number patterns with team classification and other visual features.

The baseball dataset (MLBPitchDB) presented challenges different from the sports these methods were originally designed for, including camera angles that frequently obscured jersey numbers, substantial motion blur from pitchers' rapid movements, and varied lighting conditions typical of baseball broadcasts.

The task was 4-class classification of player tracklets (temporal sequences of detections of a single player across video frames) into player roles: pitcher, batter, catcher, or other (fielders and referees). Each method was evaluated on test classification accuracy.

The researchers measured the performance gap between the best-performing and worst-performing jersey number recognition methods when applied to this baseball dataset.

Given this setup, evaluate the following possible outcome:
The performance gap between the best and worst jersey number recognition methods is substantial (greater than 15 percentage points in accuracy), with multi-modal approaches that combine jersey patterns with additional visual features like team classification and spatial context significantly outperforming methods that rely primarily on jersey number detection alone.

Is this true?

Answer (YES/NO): YES